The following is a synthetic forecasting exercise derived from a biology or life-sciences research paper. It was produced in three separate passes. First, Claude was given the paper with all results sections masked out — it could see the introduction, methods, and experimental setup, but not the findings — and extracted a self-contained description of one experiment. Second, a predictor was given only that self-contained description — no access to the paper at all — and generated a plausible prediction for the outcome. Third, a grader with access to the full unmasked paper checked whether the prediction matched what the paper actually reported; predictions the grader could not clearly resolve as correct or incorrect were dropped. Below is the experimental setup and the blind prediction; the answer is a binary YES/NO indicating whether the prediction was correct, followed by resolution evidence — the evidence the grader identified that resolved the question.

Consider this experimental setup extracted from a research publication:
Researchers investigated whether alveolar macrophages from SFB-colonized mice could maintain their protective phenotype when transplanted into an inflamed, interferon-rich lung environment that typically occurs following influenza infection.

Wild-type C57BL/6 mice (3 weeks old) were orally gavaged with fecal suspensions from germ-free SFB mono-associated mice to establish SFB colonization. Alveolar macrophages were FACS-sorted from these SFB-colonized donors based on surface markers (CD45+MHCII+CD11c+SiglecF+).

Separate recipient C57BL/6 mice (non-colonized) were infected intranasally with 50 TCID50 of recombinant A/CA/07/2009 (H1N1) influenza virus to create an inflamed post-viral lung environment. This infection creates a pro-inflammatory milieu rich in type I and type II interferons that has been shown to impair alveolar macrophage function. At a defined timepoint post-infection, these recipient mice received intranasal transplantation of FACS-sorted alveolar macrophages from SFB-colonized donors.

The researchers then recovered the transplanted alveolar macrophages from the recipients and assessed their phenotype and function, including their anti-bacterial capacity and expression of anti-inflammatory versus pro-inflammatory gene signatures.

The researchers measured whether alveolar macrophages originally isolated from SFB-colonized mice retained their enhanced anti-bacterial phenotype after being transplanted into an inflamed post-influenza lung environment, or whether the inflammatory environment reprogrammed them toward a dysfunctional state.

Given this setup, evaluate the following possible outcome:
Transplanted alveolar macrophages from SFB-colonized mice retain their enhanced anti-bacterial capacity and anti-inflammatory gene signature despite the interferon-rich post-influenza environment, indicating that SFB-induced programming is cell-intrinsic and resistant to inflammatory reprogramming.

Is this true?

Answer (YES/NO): YES